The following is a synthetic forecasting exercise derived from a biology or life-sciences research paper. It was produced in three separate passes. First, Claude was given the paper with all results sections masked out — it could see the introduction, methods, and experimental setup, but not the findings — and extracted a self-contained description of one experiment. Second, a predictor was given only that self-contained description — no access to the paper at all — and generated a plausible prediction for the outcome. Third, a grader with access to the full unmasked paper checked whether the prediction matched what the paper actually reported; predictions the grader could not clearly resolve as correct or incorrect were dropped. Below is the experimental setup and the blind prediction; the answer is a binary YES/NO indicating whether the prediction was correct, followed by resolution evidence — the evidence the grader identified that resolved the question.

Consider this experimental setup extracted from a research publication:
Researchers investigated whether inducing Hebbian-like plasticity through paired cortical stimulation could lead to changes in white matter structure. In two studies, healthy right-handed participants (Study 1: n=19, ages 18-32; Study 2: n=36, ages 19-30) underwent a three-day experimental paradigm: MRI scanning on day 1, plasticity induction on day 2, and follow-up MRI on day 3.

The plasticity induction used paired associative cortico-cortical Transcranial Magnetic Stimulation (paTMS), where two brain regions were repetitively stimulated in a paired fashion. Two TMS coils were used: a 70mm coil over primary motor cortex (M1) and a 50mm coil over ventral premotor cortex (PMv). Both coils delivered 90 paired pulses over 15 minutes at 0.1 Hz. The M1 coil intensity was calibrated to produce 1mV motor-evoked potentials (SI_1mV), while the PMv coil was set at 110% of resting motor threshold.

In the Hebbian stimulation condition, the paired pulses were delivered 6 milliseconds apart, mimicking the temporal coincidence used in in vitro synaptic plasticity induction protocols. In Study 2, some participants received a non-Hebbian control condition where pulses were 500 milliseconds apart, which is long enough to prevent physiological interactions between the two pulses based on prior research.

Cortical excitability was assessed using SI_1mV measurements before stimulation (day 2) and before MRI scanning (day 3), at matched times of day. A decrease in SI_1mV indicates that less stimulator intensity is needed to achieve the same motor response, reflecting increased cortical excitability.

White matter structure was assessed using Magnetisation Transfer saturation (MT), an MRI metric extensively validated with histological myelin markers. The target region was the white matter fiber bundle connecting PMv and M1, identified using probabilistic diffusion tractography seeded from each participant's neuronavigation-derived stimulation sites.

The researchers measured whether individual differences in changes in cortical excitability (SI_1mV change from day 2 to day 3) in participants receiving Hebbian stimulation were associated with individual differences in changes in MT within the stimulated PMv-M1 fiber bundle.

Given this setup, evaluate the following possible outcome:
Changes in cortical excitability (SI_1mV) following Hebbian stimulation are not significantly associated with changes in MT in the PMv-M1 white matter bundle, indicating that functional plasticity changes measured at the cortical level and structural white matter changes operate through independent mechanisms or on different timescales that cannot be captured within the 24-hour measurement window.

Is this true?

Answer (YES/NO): NO